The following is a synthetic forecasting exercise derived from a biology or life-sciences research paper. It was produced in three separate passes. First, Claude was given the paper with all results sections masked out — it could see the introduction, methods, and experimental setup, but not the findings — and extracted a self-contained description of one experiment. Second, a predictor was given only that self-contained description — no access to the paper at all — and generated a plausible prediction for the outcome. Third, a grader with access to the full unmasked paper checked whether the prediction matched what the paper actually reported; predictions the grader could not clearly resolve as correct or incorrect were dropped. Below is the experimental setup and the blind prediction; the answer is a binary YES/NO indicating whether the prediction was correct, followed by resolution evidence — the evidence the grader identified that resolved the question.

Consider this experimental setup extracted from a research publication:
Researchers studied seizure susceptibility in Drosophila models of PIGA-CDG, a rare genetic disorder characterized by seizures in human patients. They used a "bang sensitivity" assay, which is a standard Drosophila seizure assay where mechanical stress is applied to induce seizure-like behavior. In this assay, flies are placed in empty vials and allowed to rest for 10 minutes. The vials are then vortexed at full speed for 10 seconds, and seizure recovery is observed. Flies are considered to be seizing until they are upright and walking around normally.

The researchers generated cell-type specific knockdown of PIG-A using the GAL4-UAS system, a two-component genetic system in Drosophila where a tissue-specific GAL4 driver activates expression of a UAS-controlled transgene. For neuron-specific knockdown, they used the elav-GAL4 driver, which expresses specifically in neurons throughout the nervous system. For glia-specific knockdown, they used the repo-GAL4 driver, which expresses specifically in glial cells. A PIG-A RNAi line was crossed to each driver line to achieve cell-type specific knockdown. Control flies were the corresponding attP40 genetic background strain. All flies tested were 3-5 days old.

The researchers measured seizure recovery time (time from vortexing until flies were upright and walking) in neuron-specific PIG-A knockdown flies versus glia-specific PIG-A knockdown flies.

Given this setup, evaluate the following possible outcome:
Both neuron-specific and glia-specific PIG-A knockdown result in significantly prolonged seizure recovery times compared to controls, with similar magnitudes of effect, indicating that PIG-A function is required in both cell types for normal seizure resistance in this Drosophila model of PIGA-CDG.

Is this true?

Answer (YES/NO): NO